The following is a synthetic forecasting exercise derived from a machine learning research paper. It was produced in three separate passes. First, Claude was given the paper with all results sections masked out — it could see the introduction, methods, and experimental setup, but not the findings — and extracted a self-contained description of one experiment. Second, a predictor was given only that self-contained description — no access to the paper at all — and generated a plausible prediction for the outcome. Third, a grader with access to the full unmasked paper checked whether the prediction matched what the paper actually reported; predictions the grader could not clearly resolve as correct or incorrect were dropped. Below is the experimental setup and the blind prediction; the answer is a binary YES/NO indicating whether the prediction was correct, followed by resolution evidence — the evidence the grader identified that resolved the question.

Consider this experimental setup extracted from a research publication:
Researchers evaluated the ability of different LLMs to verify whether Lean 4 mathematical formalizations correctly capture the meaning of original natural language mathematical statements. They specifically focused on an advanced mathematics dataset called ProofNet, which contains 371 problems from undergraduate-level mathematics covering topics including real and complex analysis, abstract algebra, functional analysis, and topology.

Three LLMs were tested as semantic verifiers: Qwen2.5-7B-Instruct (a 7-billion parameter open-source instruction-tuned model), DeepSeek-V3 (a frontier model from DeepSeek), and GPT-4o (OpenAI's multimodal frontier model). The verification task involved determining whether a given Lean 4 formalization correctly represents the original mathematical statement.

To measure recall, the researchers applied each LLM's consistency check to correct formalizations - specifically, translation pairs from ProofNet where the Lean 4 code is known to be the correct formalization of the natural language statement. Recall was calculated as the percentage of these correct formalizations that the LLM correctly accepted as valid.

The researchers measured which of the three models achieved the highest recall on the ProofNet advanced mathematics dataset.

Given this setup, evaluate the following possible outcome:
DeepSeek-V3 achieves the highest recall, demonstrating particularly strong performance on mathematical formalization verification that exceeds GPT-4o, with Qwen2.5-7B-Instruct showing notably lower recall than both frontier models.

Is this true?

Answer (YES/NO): NO